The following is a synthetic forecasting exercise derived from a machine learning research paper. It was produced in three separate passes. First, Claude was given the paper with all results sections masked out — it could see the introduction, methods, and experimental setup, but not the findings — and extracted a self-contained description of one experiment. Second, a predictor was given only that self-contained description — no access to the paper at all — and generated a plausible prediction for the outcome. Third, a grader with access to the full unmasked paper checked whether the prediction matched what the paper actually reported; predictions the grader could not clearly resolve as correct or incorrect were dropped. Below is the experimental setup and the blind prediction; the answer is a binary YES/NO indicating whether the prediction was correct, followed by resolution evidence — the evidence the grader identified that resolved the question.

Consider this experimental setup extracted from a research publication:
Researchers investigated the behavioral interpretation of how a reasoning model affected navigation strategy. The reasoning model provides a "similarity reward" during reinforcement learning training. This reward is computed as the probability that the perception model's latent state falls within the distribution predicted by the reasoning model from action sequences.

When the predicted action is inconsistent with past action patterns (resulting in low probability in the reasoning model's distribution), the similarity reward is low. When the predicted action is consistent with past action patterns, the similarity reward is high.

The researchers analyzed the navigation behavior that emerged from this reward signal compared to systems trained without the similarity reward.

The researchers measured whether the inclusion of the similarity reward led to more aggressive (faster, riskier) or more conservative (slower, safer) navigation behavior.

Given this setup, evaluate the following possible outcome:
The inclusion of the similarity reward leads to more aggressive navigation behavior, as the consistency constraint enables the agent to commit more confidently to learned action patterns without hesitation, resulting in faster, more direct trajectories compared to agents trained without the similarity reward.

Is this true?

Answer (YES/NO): NO